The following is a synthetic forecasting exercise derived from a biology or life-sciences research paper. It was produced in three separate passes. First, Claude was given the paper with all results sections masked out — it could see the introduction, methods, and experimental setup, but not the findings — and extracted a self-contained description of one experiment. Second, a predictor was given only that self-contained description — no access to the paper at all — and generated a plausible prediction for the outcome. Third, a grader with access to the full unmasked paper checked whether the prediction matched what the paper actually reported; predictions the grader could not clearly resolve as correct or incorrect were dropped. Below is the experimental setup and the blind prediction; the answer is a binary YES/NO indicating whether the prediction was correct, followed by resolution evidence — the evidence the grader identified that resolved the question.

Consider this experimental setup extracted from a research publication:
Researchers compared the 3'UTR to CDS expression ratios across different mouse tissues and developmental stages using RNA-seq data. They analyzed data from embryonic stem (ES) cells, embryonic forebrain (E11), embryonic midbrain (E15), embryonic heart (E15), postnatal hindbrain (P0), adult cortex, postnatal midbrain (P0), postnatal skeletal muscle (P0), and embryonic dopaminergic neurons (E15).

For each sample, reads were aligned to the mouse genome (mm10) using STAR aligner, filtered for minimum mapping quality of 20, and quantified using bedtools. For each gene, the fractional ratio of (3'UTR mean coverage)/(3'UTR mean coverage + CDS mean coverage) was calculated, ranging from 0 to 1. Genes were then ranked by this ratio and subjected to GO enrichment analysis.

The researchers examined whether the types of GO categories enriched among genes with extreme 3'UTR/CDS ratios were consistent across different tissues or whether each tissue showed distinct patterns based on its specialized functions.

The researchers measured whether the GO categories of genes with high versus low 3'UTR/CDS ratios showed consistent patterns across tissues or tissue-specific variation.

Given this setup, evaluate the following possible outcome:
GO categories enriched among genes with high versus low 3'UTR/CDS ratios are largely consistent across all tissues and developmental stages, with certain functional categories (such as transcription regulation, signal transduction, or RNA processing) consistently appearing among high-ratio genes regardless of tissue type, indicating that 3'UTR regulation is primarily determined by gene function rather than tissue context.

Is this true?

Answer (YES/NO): NO